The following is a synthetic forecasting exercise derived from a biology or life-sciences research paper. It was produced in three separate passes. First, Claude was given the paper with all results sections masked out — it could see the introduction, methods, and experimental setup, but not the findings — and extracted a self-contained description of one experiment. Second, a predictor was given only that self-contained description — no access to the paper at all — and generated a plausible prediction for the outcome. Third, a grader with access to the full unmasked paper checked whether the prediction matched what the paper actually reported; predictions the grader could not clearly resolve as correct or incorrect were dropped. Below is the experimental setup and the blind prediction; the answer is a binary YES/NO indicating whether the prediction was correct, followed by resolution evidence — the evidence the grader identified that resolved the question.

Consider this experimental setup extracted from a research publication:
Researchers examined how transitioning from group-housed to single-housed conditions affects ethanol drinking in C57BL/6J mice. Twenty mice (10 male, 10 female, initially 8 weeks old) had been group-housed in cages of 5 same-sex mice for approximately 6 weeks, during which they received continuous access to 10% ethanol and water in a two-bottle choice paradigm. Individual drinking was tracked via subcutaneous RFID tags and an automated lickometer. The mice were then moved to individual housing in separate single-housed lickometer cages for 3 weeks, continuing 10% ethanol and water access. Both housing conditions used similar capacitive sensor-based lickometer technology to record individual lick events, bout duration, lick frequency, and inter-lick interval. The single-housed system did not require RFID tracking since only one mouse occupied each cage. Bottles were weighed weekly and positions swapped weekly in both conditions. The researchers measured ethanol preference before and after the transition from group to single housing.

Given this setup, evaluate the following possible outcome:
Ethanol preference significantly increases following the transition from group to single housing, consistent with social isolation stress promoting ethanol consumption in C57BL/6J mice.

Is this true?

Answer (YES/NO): YES